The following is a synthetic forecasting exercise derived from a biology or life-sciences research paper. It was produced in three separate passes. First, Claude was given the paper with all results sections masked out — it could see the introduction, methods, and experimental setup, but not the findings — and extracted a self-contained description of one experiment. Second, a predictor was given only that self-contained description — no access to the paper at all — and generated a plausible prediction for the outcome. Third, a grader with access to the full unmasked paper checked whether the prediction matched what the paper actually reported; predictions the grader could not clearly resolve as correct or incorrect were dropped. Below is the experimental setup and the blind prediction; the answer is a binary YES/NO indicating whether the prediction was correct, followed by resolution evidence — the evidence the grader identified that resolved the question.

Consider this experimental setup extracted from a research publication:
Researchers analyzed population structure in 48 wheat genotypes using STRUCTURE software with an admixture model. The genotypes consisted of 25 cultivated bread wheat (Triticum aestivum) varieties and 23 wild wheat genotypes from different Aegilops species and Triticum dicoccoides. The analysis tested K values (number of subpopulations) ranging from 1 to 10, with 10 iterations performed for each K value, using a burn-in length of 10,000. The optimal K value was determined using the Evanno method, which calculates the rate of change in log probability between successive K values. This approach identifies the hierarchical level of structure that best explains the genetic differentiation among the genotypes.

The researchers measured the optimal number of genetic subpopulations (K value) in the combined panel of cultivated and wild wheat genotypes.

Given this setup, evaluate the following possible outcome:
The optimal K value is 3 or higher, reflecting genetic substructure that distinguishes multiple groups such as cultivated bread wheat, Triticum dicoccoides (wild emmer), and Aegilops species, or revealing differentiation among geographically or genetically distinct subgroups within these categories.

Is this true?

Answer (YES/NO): YES